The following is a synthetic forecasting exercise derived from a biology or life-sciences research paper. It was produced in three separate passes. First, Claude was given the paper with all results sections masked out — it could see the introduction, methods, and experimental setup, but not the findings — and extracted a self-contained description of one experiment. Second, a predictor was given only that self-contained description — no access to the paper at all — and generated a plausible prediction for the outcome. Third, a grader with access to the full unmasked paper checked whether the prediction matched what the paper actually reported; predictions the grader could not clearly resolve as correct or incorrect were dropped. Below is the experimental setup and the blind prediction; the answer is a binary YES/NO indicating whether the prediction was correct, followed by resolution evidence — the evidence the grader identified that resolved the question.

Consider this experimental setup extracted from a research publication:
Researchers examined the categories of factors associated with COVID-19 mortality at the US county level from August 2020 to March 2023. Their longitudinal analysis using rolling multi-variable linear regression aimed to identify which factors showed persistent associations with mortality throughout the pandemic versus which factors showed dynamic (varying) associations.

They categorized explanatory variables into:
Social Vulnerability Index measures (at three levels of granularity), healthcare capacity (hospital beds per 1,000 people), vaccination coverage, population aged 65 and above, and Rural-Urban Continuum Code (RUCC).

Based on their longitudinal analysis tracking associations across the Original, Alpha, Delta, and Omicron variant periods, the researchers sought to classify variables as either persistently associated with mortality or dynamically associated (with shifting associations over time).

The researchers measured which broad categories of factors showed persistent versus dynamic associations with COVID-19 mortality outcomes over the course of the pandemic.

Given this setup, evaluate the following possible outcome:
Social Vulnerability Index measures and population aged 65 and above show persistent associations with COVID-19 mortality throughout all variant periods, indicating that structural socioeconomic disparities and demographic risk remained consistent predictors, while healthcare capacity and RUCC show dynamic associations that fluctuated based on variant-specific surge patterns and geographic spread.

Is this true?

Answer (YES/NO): NO